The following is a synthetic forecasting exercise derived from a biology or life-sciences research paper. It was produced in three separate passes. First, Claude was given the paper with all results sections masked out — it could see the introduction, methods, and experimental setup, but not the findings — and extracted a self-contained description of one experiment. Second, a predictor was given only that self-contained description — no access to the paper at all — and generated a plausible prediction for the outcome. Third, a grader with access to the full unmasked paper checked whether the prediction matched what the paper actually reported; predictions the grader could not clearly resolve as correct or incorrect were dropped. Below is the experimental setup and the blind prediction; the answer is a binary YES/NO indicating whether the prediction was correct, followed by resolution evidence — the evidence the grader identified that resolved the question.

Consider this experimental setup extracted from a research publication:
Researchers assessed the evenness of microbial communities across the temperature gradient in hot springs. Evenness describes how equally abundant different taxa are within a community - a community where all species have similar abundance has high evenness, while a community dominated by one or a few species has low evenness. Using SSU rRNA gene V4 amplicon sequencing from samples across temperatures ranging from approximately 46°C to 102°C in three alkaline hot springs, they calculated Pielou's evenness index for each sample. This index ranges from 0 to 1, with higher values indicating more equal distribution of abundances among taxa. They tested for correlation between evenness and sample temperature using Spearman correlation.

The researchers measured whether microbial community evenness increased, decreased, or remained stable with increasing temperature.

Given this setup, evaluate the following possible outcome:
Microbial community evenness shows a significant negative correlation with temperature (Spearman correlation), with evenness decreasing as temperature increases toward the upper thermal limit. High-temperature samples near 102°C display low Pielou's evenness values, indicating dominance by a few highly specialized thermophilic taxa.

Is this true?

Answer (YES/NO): NO